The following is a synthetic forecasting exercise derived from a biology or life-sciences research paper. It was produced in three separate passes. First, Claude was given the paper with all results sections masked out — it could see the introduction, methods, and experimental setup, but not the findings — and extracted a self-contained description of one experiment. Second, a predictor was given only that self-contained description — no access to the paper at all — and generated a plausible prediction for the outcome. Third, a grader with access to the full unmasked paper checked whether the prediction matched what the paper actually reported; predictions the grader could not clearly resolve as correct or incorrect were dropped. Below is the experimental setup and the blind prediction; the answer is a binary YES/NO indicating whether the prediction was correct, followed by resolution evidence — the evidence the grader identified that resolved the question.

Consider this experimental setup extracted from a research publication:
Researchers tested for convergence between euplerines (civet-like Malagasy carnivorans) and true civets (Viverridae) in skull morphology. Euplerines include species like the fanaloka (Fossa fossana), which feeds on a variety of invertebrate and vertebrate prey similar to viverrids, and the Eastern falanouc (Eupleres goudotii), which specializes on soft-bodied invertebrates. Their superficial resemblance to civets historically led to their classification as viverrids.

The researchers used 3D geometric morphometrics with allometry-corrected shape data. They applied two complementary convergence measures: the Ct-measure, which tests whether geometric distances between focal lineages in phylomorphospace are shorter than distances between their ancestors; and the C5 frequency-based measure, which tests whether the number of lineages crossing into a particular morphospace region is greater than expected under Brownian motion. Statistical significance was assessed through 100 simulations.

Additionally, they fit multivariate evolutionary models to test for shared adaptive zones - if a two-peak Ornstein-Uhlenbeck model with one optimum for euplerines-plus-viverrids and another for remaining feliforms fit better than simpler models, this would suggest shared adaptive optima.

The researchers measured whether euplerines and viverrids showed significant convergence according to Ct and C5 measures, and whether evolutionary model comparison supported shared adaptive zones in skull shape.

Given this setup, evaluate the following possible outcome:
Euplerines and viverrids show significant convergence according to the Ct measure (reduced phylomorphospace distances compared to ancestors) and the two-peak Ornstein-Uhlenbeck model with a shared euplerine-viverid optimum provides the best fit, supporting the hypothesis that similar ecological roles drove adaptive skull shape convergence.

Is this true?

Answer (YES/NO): NO